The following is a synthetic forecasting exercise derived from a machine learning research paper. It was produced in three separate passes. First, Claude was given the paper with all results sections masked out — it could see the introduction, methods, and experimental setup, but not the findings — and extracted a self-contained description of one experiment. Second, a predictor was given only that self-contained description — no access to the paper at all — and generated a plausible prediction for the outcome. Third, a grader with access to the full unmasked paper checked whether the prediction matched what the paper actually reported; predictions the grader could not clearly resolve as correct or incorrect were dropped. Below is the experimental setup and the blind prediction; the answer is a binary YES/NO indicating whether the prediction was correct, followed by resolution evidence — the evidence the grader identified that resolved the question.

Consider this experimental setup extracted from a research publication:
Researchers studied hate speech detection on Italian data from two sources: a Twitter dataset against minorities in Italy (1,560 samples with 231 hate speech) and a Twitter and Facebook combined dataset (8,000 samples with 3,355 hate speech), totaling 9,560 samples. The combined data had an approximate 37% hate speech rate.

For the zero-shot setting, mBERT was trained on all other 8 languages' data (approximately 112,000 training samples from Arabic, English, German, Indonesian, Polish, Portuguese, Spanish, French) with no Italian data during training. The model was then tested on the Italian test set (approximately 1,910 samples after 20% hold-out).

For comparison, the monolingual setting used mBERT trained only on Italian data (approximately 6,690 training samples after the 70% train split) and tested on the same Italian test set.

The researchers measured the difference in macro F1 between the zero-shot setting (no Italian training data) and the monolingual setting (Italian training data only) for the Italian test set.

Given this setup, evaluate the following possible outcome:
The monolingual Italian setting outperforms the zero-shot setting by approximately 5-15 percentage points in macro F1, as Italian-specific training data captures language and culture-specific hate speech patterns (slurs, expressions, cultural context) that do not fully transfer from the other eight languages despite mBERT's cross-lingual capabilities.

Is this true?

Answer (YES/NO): NO